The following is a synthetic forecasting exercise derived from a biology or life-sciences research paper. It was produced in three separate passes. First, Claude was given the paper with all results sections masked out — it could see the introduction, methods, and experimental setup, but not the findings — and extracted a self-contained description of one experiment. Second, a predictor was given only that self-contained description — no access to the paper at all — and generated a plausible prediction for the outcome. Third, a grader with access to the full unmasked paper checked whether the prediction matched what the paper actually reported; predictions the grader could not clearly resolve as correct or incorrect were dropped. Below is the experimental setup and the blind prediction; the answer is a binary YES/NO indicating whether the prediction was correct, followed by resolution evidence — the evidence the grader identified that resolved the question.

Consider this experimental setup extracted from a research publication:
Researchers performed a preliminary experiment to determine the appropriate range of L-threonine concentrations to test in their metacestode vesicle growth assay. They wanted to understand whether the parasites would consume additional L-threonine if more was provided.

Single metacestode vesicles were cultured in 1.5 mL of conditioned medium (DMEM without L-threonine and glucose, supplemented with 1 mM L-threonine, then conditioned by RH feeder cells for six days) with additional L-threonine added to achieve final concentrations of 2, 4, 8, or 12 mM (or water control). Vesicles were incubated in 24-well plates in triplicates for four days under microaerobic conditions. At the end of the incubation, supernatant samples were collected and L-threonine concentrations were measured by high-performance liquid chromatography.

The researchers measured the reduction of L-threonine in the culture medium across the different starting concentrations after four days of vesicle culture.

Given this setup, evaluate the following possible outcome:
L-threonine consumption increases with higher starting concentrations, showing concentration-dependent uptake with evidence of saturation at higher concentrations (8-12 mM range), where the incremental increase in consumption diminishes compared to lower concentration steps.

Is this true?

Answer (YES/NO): NO